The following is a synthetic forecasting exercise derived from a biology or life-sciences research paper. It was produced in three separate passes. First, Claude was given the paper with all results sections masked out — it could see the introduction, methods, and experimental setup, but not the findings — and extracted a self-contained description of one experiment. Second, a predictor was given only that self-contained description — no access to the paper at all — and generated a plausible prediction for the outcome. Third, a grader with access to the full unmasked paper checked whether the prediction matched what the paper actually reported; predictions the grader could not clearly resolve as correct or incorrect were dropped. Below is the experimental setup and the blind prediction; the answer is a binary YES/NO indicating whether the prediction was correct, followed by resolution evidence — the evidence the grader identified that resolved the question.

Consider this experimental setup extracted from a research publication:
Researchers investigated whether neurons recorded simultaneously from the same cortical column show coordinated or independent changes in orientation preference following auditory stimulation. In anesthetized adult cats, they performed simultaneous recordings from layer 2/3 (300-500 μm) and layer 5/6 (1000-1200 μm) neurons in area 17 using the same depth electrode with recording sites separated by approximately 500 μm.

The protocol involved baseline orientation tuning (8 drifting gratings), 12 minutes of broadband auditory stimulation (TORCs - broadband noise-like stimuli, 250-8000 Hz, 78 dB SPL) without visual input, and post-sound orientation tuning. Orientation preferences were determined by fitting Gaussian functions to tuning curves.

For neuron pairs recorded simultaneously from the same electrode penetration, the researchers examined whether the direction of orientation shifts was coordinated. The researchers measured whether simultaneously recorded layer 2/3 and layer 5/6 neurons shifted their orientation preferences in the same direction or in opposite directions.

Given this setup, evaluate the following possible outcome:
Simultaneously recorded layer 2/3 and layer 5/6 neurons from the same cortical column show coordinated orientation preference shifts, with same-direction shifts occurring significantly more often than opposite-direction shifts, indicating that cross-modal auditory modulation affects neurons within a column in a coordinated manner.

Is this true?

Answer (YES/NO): NO